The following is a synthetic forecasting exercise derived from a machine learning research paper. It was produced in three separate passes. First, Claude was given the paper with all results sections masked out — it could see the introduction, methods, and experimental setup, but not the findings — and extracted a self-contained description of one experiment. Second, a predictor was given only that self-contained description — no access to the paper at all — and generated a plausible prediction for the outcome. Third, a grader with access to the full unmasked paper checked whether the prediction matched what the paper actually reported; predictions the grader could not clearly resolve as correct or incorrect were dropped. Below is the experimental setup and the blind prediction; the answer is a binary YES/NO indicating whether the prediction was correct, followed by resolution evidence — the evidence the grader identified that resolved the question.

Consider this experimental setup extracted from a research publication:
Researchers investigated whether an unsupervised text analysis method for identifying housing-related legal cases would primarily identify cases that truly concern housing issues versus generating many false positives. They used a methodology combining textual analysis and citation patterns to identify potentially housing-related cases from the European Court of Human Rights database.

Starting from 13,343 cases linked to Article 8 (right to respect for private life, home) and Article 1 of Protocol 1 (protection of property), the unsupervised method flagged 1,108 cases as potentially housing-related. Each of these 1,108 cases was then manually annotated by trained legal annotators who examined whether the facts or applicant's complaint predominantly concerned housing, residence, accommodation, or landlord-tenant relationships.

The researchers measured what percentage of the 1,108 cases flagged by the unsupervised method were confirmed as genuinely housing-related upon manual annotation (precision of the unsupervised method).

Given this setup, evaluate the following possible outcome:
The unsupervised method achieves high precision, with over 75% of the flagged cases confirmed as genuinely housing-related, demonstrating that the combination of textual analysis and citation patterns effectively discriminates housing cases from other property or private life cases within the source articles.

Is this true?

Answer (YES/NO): YES